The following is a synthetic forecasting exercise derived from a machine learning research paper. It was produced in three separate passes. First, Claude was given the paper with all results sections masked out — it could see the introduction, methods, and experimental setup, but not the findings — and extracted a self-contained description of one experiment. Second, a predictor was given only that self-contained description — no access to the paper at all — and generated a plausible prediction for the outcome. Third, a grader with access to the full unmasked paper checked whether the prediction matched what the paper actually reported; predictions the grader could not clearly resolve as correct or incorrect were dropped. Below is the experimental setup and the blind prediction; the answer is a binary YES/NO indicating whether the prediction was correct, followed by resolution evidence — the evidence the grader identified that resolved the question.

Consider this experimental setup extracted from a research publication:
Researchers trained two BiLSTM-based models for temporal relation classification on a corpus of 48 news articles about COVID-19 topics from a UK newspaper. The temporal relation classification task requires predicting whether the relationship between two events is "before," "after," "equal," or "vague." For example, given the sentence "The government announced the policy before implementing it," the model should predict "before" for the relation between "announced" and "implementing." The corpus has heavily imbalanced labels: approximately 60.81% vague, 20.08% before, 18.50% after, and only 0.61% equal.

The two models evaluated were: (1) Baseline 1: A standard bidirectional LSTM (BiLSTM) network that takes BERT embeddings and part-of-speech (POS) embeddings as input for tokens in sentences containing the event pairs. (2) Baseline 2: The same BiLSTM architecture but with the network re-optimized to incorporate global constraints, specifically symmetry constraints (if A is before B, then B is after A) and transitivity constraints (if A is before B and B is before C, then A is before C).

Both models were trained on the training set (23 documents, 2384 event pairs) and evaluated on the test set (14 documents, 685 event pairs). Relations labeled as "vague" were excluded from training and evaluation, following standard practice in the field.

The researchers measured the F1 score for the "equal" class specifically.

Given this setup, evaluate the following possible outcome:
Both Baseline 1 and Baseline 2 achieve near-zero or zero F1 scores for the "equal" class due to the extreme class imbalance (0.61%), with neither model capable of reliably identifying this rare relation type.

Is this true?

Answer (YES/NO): NO